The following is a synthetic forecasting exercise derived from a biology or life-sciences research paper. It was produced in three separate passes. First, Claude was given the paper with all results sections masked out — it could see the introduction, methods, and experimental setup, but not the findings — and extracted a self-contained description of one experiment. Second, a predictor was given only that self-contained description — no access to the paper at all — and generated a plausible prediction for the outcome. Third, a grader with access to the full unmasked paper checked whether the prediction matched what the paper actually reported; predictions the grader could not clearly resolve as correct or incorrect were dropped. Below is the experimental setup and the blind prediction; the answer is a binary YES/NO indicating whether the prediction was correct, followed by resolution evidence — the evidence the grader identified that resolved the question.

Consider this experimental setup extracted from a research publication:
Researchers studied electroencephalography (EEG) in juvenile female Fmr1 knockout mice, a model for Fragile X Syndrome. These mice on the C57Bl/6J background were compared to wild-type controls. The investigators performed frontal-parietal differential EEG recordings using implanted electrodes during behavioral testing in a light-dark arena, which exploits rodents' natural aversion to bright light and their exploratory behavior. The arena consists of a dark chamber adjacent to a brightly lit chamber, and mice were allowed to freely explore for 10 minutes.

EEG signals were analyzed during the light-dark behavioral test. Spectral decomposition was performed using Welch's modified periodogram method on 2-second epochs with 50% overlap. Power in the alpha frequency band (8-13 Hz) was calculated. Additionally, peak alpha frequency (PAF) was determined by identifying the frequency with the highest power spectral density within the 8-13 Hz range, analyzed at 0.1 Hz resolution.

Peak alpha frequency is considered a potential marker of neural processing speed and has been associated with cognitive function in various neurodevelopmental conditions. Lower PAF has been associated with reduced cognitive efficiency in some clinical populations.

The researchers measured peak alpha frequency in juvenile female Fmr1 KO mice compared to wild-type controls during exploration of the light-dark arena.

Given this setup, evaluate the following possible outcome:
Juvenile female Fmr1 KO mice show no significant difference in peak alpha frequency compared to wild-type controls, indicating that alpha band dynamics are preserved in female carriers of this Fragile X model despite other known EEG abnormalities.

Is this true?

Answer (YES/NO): YES